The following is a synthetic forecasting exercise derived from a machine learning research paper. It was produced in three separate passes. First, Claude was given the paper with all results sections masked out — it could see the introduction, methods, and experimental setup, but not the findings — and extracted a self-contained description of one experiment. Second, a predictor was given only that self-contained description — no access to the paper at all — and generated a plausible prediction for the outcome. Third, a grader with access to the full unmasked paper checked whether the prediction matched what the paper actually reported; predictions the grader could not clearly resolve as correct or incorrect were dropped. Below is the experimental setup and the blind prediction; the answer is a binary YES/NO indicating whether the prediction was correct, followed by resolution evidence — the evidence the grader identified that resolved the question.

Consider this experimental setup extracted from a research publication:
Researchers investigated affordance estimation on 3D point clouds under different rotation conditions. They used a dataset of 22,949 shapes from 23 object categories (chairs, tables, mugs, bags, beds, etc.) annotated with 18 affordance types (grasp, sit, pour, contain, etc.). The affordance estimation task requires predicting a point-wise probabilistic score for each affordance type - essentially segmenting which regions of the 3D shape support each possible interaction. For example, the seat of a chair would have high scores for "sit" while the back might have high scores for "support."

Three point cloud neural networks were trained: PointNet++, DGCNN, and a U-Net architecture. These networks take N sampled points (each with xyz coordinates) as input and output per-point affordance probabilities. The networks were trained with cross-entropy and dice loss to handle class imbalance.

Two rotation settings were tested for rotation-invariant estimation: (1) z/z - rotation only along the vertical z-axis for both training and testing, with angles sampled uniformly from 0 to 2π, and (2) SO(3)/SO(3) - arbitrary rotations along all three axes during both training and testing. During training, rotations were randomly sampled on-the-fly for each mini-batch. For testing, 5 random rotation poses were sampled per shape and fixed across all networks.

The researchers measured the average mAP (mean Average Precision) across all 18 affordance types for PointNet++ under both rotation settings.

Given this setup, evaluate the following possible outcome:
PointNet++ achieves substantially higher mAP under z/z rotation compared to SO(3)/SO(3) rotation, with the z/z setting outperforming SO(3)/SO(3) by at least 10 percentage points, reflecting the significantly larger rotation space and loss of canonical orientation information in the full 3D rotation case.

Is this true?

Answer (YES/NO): NO